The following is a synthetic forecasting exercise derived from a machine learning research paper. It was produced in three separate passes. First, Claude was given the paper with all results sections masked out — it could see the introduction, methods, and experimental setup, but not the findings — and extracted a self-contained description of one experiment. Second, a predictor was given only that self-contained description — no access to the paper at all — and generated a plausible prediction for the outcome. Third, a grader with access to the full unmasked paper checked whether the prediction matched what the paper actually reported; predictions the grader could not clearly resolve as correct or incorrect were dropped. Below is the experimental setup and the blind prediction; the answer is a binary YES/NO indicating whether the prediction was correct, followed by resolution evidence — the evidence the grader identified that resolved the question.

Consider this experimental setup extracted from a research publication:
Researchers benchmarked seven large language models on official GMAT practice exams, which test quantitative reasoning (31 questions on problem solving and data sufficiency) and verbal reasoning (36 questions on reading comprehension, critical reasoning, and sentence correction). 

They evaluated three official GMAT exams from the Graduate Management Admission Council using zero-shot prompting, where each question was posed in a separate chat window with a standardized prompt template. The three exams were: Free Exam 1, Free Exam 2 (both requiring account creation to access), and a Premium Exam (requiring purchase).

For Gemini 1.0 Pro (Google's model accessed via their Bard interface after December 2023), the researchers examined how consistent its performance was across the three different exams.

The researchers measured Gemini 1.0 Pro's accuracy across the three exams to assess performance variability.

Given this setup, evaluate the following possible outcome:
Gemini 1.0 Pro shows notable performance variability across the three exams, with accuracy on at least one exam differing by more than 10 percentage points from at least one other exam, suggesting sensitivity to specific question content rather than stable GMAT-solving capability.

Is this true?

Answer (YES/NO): YES